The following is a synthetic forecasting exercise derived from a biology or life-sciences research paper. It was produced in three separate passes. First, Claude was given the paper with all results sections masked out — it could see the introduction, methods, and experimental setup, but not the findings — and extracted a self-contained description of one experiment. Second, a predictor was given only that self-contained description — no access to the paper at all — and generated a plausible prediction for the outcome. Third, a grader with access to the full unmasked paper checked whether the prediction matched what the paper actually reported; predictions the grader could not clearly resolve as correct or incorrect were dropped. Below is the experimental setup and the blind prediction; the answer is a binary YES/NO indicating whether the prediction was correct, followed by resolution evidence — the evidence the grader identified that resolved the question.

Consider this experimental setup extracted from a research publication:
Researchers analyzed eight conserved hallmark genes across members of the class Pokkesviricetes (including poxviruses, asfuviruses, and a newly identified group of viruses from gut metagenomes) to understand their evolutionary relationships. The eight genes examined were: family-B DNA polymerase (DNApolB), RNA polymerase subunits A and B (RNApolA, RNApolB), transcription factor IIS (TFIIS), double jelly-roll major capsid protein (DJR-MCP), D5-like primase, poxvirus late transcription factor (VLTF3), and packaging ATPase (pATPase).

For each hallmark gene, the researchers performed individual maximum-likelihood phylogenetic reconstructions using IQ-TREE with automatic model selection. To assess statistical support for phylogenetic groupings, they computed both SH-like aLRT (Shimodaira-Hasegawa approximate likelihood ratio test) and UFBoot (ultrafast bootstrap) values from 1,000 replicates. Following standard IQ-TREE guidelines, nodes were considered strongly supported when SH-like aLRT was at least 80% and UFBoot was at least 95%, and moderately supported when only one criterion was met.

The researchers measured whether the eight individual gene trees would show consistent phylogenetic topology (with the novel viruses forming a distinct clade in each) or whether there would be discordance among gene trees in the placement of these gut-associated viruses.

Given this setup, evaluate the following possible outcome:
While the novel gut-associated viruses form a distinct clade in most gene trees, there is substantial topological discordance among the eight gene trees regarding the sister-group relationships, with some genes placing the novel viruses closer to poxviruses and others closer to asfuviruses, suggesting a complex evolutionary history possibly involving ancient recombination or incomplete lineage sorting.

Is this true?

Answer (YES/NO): YES